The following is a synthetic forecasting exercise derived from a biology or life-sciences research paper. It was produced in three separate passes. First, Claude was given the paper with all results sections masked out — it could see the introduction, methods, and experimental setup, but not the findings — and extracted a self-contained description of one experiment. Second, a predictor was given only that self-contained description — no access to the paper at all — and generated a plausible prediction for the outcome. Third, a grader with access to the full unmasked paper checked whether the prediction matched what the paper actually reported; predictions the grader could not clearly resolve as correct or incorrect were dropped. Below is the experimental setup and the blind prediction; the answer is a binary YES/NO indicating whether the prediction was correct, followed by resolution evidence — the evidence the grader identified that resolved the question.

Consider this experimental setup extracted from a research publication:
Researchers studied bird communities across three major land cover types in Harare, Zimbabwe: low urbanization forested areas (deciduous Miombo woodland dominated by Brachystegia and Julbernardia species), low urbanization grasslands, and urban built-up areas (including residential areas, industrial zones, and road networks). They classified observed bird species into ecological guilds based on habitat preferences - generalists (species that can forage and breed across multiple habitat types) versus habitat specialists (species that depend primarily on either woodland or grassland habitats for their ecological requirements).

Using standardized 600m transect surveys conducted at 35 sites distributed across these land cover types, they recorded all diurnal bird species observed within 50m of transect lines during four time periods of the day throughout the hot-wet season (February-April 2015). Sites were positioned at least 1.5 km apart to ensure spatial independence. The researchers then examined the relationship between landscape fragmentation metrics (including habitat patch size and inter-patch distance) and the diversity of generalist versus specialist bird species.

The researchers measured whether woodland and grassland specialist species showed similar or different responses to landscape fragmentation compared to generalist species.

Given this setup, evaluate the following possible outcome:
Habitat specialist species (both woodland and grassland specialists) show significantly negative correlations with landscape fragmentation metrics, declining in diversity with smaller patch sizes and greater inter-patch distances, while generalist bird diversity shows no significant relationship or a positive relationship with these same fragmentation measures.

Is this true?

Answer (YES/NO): NO